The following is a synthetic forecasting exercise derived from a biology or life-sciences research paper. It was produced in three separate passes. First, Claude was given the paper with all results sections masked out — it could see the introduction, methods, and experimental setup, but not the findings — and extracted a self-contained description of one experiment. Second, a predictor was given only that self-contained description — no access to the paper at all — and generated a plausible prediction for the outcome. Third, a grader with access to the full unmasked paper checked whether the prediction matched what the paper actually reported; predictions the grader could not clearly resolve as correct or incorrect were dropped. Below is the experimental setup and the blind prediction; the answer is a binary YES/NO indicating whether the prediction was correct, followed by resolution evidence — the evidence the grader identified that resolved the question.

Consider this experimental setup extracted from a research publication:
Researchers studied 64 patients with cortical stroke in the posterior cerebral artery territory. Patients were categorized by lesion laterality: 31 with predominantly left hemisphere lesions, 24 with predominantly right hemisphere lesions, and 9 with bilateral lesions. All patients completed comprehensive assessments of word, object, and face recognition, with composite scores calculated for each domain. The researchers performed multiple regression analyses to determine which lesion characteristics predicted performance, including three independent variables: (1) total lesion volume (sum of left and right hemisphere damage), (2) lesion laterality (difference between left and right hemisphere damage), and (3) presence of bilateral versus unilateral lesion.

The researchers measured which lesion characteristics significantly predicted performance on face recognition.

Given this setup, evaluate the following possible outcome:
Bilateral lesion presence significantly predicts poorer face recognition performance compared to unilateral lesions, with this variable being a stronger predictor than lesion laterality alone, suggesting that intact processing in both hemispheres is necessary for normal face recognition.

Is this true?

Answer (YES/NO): YES